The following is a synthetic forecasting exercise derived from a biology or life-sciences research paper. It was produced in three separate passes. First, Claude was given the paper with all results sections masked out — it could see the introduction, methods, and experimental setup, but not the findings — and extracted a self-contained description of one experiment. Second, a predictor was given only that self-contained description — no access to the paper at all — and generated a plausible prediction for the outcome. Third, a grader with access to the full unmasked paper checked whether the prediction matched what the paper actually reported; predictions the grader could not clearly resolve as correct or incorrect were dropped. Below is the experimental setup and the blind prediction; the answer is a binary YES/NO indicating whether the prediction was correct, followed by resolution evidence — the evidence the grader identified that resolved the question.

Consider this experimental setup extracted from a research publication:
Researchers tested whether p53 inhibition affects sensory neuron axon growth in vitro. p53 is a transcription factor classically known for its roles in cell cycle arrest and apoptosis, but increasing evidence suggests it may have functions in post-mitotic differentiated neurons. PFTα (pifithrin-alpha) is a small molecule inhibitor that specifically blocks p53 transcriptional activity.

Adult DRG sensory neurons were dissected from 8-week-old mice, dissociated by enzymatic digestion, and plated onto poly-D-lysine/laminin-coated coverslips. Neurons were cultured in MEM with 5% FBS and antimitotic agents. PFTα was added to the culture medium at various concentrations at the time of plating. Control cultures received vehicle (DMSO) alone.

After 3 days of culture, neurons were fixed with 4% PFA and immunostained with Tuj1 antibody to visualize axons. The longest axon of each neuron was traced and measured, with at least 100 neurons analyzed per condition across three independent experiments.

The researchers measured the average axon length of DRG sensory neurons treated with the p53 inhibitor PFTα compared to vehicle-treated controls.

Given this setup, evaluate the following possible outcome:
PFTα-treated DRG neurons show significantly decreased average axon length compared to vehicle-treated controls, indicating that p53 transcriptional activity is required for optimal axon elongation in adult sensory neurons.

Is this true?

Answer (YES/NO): YES